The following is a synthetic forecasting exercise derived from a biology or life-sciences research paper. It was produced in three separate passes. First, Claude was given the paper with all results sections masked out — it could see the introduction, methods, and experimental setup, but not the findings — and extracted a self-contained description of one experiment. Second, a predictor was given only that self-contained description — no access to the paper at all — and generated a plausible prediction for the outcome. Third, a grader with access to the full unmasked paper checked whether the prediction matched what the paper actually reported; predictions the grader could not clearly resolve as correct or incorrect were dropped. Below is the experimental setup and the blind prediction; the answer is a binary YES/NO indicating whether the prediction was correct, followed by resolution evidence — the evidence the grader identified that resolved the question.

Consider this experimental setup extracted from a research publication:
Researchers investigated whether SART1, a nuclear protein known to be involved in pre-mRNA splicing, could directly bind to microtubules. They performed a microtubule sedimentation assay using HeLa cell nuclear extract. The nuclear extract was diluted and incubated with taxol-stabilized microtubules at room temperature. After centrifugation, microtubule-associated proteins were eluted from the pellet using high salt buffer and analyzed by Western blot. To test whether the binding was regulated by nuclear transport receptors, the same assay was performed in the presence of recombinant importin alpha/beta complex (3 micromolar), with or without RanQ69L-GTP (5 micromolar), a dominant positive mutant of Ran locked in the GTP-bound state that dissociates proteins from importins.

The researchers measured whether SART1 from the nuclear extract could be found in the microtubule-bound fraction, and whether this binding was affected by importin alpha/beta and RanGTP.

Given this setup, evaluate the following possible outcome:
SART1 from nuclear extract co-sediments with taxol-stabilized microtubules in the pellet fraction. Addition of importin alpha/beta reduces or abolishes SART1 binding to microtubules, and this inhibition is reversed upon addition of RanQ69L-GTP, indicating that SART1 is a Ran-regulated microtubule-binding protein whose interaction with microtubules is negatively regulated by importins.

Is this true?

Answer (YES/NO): YES